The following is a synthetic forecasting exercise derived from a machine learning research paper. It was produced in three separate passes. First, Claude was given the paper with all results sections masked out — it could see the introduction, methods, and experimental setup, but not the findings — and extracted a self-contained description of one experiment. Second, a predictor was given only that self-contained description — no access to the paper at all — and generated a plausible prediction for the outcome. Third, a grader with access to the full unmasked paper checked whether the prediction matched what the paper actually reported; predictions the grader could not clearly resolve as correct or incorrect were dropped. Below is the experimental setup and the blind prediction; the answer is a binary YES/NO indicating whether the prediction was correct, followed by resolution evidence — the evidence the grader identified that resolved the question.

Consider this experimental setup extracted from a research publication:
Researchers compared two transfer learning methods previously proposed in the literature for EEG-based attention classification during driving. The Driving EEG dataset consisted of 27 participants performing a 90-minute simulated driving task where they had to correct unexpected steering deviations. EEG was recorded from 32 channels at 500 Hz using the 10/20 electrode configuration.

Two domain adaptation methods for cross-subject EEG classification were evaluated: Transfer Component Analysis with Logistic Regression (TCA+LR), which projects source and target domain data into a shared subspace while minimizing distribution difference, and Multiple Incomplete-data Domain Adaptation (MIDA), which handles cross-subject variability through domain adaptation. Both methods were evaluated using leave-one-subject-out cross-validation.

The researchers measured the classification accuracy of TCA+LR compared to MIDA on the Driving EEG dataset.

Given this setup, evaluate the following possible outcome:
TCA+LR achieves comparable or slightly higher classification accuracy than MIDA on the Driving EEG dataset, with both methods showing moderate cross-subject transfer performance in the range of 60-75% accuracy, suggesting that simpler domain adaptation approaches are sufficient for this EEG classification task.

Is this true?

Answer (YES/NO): YES